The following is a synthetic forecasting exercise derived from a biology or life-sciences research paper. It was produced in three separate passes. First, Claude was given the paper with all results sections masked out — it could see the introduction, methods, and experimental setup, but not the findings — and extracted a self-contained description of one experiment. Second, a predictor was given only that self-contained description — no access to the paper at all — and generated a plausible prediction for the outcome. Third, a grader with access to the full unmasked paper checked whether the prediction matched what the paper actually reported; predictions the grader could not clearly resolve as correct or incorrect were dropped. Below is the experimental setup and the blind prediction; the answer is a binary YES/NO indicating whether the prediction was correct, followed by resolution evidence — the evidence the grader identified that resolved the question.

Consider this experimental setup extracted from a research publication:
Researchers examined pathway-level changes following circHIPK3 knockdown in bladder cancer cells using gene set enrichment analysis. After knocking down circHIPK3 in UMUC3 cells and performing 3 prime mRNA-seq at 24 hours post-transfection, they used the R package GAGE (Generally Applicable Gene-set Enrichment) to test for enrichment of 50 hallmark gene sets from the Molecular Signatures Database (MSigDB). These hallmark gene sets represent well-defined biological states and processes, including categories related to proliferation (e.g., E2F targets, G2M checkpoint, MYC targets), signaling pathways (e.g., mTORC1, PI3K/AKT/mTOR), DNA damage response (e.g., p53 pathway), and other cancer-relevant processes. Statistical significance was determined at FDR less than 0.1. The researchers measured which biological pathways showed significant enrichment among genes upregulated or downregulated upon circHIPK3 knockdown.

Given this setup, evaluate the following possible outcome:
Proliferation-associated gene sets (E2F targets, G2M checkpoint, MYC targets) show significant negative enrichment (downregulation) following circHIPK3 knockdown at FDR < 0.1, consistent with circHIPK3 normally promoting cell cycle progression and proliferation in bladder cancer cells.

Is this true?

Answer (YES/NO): NO